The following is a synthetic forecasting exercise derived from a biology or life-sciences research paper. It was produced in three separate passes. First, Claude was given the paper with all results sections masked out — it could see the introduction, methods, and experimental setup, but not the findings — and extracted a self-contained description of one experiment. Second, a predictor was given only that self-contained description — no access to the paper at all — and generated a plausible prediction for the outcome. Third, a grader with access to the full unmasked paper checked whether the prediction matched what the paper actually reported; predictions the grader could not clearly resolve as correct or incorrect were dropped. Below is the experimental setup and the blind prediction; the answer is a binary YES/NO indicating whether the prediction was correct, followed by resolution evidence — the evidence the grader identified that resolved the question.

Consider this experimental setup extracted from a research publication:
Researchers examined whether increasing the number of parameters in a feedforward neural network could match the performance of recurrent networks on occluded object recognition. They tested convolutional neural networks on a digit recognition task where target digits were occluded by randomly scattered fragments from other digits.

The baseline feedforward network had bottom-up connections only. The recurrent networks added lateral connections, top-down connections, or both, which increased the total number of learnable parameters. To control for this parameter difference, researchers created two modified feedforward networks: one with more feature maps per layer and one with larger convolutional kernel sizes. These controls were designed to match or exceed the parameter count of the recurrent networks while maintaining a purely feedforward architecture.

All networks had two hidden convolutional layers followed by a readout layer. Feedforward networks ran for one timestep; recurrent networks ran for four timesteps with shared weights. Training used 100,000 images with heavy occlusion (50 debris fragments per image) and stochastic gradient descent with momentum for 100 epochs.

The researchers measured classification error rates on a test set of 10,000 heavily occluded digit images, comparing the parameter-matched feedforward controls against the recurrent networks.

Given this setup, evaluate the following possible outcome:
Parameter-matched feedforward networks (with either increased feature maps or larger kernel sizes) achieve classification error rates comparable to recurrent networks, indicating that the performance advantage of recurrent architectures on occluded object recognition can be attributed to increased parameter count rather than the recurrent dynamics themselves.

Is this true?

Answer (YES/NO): NO